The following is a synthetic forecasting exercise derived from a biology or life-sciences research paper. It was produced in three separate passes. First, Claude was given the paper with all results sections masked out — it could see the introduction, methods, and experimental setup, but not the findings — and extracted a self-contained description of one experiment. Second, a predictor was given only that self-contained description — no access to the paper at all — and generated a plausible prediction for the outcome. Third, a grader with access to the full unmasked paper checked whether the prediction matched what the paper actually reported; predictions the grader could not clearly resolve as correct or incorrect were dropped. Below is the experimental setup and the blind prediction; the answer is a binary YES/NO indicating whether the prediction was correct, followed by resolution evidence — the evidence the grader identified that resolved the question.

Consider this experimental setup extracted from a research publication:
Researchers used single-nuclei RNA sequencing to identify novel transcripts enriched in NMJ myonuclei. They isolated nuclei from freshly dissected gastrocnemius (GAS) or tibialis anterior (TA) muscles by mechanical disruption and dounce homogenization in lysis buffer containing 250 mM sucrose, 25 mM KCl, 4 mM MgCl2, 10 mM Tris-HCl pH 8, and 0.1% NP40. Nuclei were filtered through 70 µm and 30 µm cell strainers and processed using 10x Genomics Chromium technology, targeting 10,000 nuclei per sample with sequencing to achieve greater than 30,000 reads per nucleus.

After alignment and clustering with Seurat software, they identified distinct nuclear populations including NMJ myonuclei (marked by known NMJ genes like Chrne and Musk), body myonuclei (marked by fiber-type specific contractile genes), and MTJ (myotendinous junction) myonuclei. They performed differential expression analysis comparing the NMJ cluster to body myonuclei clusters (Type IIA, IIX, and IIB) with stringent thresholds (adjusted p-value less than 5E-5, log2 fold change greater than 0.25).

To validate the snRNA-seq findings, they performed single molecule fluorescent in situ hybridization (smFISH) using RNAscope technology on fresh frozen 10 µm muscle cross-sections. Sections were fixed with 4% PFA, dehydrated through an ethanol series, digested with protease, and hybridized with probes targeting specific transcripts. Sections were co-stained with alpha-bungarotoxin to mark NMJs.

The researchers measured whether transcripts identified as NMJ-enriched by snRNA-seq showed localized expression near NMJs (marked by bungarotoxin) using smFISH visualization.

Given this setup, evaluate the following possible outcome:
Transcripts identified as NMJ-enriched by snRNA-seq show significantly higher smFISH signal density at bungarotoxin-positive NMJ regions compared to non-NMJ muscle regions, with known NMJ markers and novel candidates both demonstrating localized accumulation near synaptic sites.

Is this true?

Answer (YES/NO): YES